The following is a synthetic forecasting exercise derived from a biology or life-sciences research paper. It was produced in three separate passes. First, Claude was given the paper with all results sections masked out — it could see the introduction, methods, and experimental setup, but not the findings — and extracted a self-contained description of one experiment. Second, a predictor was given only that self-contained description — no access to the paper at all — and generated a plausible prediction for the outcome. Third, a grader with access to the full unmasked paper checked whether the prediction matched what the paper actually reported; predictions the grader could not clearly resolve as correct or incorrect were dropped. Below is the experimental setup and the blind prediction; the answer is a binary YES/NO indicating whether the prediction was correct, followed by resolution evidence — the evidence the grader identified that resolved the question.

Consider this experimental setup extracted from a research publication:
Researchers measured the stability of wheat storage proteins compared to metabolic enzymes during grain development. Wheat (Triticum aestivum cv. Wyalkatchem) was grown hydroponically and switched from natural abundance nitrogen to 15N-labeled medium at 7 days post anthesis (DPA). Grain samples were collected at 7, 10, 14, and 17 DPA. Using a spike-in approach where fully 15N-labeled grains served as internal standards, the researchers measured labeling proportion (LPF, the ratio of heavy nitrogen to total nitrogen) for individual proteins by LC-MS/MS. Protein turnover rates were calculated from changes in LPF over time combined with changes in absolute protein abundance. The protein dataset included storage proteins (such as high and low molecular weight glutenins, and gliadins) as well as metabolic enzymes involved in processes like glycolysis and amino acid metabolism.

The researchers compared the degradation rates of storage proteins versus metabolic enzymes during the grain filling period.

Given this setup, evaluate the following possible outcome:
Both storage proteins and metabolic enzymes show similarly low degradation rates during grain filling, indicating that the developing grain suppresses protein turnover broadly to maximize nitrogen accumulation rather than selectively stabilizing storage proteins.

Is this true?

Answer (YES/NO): NO